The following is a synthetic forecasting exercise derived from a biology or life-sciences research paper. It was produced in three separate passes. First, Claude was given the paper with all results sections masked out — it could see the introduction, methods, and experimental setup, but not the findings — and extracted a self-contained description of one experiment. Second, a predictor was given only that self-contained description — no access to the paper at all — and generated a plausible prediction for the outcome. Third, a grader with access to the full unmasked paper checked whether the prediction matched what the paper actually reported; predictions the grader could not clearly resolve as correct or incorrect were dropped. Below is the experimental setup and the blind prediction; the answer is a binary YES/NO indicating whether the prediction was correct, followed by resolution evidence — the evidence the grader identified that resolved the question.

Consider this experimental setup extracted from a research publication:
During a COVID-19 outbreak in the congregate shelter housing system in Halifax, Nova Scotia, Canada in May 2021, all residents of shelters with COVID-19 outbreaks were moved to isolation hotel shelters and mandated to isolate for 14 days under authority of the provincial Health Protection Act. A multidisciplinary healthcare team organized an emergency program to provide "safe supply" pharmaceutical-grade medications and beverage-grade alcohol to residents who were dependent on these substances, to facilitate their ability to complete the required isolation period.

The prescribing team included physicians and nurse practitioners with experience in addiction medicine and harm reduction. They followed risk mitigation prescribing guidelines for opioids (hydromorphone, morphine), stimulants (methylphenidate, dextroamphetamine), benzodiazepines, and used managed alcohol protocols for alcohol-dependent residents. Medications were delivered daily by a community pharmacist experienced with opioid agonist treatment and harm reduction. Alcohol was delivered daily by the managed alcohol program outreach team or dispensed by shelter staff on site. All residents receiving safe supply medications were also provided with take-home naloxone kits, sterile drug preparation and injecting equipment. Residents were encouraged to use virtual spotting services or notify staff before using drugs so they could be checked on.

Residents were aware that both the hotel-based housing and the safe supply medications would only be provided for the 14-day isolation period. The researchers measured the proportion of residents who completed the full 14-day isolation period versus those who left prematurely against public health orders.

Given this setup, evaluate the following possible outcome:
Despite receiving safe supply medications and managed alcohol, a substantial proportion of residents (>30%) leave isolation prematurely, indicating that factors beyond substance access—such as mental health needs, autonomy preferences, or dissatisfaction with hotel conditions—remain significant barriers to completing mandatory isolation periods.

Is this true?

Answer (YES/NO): NO